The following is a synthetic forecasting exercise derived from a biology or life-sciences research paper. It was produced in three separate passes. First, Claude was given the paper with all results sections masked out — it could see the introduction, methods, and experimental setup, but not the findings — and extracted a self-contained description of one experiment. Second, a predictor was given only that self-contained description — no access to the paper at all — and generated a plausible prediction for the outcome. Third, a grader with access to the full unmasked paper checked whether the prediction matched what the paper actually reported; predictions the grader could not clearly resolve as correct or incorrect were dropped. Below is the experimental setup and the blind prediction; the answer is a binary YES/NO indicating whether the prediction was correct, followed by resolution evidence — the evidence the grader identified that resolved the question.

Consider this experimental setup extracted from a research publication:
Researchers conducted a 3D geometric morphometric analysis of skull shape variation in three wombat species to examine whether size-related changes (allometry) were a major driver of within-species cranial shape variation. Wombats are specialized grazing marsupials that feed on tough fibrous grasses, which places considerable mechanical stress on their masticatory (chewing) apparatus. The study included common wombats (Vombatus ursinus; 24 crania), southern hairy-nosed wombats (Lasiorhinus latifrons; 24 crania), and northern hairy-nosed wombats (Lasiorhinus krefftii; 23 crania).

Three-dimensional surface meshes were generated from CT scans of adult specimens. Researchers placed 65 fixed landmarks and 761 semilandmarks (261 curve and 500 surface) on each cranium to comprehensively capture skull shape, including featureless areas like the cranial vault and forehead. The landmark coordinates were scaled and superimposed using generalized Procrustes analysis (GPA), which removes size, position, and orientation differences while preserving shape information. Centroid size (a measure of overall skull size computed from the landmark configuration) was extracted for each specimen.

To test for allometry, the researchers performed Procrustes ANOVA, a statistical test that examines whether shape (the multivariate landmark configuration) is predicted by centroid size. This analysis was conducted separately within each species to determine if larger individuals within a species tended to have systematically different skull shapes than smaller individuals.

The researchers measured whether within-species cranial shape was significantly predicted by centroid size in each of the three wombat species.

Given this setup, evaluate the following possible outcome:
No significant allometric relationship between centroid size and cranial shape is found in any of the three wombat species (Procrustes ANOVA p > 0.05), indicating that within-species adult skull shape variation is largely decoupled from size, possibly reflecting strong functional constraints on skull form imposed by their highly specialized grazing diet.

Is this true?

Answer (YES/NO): YES